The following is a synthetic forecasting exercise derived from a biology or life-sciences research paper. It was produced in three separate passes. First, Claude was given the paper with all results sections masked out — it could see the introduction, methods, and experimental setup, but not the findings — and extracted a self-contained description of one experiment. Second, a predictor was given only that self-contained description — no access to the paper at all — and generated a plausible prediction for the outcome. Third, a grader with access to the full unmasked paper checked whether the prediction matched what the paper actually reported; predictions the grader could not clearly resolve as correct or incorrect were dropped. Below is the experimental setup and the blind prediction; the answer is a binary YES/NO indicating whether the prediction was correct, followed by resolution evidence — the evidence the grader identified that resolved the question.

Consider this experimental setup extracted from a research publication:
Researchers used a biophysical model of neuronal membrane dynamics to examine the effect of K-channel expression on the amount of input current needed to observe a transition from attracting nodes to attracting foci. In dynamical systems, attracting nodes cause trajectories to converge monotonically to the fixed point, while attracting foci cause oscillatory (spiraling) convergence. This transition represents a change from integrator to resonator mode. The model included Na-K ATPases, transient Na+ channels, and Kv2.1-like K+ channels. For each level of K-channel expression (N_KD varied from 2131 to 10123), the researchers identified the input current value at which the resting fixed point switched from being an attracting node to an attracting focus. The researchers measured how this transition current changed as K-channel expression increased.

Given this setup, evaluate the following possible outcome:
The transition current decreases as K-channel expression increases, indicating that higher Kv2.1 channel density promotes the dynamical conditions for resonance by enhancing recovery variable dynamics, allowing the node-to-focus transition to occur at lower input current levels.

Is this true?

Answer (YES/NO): NO